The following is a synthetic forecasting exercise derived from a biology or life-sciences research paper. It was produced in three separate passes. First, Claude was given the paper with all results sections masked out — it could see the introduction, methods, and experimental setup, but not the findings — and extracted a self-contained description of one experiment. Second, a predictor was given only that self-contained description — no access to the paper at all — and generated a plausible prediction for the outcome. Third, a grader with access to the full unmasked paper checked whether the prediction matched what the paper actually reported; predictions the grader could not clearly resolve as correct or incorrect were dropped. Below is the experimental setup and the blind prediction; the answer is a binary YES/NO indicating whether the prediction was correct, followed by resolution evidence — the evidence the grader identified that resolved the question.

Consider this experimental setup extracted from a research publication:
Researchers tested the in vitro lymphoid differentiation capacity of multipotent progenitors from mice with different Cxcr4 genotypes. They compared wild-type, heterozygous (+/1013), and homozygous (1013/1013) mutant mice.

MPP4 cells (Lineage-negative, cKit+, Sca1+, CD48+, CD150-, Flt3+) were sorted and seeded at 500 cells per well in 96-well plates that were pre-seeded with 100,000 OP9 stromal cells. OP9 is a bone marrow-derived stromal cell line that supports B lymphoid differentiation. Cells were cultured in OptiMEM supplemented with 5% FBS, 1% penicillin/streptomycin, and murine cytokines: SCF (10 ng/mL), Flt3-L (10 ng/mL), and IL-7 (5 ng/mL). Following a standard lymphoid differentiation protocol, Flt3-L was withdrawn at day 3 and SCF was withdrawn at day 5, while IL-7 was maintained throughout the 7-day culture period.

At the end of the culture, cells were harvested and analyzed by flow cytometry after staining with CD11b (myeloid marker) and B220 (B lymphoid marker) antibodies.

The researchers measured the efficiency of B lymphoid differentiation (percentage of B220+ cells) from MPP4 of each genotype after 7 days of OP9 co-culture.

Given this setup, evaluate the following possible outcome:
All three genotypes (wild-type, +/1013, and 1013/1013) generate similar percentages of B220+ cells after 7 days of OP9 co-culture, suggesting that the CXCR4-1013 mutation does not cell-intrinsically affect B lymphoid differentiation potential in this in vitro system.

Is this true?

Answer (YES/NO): NO